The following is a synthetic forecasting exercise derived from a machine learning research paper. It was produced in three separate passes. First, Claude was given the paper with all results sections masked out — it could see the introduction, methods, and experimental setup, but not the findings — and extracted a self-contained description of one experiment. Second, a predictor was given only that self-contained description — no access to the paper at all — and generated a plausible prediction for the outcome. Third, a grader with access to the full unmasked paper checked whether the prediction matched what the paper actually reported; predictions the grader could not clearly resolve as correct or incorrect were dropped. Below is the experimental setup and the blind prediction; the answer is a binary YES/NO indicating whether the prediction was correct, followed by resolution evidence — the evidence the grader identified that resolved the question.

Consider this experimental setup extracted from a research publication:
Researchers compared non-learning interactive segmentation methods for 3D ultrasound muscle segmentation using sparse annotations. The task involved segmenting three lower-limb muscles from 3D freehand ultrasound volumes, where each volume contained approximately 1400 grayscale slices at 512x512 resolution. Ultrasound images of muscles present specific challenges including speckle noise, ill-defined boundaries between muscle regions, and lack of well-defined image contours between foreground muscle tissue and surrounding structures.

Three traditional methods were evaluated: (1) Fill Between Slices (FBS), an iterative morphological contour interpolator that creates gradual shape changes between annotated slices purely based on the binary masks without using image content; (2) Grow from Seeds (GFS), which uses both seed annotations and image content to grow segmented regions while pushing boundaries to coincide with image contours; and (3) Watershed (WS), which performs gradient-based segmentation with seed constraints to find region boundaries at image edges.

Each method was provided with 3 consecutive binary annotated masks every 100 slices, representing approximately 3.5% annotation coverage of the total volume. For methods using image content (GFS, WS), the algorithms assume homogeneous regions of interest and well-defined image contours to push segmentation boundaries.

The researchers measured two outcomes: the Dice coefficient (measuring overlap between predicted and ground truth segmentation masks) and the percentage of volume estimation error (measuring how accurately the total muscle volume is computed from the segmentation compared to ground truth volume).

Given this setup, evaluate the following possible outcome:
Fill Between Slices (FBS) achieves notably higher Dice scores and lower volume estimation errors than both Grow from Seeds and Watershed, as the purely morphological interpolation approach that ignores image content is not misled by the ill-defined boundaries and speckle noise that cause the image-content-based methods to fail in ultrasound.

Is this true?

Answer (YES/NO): NO